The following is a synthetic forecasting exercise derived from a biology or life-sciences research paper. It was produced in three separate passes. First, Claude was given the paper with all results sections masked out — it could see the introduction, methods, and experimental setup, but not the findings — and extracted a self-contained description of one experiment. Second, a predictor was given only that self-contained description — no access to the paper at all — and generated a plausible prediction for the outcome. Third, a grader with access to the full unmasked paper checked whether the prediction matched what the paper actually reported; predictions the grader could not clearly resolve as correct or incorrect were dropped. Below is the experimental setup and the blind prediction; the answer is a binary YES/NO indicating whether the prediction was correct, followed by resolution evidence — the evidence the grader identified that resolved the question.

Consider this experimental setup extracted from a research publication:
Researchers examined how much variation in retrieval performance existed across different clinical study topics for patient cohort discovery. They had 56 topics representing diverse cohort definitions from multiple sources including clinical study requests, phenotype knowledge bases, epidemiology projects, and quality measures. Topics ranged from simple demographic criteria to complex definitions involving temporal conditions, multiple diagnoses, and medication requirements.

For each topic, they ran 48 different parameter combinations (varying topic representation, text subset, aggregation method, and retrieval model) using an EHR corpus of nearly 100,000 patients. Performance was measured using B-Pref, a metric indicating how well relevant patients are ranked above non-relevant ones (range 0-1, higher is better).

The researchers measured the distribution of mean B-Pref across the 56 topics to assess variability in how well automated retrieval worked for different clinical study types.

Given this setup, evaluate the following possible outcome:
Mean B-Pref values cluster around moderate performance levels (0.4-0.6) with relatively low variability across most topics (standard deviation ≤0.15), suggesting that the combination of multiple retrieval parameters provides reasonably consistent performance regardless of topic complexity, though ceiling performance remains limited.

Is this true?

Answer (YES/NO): NO